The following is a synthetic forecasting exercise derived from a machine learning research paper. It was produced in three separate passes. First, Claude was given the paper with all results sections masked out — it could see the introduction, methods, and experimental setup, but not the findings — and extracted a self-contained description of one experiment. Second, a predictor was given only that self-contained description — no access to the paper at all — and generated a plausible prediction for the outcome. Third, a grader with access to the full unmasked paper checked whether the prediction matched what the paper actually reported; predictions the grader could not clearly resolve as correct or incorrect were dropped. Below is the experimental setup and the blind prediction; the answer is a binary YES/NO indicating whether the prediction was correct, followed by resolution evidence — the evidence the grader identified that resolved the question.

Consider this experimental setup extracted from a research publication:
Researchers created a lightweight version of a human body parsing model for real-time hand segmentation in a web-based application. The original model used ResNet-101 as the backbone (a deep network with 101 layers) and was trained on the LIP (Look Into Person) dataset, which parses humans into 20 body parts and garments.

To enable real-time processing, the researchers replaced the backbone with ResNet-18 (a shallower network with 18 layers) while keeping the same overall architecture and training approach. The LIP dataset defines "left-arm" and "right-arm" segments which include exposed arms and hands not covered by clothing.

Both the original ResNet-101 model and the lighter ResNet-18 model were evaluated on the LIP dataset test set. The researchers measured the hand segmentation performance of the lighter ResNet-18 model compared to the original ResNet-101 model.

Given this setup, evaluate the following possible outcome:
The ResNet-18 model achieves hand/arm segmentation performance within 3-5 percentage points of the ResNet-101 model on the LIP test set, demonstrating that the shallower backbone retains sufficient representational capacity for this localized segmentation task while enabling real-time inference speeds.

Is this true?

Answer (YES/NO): NO